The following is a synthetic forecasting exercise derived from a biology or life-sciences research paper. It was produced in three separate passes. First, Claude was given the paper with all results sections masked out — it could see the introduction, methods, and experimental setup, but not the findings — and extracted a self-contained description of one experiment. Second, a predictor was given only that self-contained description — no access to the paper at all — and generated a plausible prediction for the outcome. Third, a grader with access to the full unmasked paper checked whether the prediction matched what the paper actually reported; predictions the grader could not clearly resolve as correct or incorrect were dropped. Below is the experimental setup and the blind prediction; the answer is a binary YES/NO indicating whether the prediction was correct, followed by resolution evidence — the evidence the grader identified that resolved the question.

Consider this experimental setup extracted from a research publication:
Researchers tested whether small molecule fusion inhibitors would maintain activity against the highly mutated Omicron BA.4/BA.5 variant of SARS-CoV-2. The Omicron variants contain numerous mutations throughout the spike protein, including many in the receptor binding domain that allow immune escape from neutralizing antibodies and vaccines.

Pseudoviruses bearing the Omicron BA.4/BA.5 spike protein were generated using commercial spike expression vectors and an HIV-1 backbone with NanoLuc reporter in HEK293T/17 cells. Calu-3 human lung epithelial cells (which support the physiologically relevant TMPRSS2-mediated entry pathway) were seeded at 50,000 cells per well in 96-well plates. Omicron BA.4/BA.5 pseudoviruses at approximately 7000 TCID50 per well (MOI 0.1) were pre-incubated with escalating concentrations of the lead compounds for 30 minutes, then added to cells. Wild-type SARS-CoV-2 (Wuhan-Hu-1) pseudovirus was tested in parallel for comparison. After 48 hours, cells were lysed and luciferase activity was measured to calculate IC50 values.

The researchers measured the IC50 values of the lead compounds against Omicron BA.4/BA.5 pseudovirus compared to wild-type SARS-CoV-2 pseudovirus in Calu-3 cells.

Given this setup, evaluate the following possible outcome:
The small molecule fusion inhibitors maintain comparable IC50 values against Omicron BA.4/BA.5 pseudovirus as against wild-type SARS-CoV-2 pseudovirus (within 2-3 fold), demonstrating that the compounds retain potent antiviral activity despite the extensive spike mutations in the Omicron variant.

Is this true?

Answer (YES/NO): YES